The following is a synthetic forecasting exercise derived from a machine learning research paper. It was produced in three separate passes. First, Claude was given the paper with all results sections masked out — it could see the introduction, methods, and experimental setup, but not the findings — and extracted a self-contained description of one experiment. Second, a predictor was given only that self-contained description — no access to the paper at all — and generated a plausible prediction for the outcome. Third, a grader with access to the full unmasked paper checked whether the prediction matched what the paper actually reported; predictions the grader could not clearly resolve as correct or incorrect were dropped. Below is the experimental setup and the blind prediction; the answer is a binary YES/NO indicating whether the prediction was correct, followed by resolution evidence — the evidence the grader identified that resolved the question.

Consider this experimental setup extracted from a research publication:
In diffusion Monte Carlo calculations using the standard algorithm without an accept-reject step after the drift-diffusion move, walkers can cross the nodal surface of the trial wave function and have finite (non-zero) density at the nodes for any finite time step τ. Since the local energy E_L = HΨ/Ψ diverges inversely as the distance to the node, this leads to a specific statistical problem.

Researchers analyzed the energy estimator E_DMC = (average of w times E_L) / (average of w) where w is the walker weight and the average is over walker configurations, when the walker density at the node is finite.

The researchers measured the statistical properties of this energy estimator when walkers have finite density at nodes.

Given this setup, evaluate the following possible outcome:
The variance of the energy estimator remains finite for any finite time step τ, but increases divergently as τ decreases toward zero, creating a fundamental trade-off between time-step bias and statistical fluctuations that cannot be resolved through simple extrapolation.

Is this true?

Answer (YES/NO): NO